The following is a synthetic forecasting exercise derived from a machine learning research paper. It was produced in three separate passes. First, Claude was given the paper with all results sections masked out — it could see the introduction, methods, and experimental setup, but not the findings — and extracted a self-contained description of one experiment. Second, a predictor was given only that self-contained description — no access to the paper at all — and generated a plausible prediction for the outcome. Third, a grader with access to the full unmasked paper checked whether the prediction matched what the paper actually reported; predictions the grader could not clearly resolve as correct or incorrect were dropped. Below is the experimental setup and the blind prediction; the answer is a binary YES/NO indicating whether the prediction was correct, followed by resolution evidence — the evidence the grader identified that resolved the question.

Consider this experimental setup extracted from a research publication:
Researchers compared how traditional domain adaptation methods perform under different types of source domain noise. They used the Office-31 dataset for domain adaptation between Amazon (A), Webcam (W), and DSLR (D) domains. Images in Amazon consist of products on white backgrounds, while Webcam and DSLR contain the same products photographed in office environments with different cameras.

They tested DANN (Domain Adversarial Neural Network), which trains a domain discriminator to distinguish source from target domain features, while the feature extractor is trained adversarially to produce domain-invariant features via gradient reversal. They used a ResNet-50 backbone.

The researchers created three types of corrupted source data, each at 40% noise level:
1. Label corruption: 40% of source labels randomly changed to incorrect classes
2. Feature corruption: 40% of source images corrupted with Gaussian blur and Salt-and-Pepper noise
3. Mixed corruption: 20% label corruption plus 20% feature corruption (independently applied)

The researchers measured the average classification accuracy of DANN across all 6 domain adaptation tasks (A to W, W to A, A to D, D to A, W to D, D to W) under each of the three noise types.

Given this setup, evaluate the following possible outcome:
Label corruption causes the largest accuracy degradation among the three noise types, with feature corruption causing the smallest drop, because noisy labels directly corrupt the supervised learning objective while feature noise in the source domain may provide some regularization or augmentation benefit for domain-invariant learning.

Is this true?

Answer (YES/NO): YES